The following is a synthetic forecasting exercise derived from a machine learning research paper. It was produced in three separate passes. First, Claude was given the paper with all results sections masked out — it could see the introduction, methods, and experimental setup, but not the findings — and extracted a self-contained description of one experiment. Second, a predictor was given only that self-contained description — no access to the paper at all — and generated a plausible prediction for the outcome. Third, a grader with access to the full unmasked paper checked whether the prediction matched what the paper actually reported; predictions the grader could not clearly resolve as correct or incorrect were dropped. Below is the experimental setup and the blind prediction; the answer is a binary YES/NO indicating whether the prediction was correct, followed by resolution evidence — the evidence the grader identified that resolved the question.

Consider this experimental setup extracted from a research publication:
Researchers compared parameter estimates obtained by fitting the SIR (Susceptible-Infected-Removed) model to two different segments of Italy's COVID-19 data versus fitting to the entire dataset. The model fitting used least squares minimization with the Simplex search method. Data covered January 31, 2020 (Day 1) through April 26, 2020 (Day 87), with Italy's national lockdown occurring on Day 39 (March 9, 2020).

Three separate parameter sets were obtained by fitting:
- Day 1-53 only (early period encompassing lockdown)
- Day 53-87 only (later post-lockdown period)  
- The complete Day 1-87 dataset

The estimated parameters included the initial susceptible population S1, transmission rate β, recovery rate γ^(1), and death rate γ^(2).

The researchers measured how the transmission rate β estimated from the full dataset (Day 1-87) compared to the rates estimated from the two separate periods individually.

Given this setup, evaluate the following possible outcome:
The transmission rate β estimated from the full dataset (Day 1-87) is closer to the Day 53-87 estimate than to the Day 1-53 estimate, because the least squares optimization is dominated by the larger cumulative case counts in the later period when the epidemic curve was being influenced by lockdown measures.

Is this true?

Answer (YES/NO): NO